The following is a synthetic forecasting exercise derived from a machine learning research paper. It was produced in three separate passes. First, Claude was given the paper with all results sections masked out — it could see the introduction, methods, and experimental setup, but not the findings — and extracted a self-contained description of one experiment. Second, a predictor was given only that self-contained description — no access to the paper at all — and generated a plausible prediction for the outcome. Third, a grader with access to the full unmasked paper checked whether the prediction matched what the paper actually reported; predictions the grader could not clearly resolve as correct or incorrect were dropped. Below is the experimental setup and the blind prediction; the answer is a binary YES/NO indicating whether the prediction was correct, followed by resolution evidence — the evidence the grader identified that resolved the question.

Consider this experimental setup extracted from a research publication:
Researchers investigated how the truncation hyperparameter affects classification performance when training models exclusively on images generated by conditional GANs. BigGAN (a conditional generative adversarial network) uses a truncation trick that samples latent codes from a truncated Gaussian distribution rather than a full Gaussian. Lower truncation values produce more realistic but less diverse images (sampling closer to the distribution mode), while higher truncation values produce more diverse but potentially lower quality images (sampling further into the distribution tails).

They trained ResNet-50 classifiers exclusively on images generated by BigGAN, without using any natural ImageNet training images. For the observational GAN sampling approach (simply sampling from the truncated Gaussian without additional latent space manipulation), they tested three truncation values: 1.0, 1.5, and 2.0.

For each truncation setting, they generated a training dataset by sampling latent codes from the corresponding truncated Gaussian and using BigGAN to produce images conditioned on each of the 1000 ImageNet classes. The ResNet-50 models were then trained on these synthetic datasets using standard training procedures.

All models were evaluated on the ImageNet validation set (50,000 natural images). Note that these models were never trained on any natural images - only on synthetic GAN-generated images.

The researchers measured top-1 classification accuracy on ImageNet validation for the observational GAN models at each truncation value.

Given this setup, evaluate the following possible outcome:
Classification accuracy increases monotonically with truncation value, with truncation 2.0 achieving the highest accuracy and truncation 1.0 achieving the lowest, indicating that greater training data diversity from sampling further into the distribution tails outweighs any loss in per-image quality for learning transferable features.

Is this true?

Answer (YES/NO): NO